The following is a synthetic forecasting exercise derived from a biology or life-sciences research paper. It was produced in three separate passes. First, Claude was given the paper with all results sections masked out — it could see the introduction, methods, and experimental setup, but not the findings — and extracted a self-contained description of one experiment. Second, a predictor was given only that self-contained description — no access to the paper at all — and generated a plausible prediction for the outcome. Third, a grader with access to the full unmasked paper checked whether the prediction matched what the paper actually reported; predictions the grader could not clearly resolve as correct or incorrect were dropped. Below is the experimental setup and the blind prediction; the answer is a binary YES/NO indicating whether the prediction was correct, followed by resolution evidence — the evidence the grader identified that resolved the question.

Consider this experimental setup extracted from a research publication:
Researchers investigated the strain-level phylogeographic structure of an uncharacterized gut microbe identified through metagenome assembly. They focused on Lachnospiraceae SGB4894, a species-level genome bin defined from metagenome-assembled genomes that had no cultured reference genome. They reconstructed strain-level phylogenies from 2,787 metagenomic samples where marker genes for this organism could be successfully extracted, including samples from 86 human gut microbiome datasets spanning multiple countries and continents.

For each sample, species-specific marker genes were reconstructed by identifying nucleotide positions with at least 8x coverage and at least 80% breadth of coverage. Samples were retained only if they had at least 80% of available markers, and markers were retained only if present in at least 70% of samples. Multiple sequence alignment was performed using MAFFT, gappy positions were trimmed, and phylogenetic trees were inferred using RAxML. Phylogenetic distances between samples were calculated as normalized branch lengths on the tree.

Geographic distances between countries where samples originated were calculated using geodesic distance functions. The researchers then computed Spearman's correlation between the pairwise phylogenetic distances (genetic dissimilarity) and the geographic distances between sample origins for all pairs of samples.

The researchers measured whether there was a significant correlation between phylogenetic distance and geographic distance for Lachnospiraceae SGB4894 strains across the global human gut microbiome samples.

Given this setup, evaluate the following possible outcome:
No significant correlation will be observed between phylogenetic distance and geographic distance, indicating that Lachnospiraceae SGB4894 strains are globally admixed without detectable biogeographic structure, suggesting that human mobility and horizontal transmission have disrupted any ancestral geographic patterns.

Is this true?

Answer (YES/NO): NO